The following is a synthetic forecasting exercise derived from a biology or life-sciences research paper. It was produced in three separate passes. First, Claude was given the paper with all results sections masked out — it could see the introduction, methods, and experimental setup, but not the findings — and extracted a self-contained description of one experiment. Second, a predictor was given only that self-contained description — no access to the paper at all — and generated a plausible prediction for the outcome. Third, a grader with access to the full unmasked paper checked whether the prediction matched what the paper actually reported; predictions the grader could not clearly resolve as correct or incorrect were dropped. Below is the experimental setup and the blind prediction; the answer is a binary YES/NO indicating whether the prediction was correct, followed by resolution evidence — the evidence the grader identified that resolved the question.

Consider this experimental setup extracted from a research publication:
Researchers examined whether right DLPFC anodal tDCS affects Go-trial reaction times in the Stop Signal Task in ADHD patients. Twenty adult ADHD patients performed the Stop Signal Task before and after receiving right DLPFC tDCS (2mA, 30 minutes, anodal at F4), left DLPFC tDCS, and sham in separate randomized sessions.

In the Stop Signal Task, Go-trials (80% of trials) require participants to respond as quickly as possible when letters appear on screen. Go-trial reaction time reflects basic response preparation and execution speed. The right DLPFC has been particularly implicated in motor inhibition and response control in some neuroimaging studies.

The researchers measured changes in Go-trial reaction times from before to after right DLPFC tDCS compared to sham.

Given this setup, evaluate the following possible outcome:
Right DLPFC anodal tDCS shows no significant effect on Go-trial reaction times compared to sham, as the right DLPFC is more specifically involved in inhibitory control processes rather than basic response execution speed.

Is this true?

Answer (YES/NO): YES